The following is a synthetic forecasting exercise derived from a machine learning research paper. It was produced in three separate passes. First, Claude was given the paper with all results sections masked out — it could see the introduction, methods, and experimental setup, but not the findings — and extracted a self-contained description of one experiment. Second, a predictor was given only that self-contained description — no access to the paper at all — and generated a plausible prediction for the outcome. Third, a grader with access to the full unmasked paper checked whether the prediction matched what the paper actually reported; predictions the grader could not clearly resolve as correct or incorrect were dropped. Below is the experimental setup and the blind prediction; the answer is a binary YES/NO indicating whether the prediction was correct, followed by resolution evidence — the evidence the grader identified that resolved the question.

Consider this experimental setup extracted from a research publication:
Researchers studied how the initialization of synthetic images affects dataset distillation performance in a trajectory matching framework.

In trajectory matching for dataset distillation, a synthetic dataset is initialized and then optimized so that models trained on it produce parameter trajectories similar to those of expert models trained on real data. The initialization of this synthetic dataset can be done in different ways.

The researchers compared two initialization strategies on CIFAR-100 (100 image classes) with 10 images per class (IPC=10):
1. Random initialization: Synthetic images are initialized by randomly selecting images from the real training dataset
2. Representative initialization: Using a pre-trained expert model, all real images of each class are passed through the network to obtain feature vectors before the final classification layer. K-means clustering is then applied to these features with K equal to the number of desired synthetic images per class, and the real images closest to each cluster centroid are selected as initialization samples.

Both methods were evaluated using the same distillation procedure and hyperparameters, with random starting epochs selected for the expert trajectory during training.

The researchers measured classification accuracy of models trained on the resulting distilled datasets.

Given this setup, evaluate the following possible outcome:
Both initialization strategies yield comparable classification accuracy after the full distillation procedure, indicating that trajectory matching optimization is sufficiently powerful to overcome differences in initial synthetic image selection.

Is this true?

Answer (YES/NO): NO